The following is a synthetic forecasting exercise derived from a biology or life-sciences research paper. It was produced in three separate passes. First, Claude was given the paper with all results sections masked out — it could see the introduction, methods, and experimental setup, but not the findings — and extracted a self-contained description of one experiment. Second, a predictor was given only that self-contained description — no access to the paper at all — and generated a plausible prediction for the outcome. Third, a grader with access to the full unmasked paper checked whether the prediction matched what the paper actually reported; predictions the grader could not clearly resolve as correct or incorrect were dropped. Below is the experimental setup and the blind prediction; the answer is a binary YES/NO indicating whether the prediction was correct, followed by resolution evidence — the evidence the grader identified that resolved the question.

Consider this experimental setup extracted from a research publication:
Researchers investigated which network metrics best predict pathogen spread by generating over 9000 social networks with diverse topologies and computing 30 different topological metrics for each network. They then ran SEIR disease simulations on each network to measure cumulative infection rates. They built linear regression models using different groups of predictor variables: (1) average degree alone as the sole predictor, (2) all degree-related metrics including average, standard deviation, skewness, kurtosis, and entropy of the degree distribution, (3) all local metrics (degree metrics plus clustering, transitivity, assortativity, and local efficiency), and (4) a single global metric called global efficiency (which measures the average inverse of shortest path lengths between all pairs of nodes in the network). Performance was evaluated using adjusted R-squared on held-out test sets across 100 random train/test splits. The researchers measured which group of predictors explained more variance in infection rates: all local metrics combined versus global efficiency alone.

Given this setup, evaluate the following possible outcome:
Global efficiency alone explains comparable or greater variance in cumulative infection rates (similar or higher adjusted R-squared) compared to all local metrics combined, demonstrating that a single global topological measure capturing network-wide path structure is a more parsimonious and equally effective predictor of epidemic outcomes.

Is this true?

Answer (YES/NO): YES